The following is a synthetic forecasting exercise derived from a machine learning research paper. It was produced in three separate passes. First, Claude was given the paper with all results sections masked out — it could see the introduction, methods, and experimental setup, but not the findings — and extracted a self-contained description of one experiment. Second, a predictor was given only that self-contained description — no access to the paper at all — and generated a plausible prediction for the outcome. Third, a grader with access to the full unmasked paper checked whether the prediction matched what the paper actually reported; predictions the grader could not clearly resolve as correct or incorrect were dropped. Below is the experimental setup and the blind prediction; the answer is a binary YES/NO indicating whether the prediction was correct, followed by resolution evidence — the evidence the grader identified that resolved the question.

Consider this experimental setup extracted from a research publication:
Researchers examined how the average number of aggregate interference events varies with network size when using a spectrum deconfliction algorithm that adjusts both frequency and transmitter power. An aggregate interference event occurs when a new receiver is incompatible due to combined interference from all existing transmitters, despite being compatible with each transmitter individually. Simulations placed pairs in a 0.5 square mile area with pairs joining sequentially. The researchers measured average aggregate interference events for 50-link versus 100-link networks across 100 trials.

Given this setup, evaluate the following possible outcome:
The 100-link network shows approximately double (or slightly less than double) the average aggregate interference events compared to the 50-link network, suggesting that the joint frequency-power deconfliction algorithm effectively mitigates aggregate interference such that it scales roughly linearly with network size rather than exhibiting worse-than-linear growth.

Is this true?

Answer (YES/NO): NO